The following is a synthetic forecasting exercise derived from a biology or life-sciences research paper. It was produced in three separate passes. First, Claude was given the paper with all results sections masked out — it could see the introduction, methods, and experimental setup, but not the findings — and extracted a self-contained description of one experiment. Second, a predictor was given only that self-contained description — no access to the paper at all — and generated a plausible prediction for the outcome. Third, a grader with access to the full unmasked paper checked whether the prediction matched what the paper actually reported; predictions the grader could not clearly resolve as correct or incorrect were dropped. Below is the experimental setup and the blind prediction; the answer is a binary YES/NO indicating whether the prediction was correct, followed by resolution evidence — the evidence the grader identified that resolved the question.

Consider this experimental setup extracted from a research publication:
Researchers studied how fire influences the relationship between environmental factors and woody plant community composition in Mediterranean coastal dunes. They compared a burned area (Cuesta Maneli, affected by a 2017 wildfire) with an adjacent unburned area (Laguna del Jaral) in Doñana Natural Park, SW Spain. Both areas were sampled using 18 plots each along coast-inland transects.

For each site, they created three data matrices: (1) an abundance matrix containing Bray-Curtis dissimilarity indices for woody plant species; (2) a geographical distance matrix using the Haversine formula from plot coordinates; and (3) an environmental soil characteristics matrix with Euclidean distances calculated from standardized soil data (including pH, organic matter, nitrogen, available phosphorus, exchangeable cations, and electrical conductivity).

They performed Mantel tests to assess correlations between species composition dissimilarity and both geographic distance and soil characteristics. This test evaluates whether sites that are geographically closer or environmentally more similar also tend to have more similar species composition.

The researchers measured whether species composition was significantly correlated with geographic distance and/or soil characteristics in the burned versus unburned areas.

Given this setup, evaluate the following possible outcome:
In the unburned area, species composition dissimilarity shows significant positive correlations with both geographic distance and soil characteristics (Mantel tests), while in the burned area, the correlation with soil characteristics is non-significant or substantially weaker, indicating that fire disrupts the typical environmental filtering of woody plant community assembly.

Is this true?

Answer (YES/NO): YES